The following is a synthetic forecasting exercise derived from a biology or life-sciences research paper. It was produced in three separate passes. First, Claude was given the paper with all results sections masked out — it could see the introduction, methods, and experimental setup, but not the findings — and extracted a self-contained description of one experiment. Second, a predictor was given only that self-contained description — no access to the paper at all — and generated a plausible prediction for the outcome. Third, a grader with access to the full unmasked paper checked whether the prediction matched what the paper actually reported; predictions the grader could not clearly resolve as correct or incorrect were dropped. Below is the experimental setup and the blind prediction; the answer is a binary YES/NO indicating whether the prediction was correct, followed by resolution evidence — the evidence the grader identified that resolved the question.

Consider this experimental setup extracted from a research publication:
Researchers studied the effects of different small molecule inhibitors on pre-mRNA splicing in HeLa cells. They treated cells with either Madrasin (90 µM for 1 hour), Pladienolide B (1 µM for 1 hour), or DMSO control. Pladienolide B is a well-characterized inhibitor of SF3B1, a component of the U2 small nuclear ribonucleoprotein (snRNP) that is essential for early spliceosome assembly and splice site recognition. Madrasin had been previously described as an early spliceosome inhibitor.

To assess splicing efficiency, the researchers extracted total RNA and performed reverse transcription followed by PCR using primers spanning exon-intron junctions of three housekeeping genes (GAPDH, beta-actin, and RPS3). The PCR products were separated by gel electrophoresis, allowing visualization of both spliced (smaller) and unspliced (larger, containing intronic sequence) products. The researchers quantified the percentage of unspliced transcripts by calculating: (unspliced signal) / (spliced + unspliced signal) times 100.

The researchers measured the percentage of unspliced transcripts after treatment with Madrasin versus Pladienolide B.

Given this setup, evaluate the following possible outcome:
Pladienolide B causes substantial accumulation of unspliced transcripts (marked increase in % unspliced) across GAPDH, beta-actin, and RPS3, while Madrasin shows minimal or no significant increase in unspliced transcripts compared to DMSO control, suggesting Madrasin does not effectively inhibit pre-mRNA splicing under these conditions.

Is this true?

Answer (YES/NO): NO